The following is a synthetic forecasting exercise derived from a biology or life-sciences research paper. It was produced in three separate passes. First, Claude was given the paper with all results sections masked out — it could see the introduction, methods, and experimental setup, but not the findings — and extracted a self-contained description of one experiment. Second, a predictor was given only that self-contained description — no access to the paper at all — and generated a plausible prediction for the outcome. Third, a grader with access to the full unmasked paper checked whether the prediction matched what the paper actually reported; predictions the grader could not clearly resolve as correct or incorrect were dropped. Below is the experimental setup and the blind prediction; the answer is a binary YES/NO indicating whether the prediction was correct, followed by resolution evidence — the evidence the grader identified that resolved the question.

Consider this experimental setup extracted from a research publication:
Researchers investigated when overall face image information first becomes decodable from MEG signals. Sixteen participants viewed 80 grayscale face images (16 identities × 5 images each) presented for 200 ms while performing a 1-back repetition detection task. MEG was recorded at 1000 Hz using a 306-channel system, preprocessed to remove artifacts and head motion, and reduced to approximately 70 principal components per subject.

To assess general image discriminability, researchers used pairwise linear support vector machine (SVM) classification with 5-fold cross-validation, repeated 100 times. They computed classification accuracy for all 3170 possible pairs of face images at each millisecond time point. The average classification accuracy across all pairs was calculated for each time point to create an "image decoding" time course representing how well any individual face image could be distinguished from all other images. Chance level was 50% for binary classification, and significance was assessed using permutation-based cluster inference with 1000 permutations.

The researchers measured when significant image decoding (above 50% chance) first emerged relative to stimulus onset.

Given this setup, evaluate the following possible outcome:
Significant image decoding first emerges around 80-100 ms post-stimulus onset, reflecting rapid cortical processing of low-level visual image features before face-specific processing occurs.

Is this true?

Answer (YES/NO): NO